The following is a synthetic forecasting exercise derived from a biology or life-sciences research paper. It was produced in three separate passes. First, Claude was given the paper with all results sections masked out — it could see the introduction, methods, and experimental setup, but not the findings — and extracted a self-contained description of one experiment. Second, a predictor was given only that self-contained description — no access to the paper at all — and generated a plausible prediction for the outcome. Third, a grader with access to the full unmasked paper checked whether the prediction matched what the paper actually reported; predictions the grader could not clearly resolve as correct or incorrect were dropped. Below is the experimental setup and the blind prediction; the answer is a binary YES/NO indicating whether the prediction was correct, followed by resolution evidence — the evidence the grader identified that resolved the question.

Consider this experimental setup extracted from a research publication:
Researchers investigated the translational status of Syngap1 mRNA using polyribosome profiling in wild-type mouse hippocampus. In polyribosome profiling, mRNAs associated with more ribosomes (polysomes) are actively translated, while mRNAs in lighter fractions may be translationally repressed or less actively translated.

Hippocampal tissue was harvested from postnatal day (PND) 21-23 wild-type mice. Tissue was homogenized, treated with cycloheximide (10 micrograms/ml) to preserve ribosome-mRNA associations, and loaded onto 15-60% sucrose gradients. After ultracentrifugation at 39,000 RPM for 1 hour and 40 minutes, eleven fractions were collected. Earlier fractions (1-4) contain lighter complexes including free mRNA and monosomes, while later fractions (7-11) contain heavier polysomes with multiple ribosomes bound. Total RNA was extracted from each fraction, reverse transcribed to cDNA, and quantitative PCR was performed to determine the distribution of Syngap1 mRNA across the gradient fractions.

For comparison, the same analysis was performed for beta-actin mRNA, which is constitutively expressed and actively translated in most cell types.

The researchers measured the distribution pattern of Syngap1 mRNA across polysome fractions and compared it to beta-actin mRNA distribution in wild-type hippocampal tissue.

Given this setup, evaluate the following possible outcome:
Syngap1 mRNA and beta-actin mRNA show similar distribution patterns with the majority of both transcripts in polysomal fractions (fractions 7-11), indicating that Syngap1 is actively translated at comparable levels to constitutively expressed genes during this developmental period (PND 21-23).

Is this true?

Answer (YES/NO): YES